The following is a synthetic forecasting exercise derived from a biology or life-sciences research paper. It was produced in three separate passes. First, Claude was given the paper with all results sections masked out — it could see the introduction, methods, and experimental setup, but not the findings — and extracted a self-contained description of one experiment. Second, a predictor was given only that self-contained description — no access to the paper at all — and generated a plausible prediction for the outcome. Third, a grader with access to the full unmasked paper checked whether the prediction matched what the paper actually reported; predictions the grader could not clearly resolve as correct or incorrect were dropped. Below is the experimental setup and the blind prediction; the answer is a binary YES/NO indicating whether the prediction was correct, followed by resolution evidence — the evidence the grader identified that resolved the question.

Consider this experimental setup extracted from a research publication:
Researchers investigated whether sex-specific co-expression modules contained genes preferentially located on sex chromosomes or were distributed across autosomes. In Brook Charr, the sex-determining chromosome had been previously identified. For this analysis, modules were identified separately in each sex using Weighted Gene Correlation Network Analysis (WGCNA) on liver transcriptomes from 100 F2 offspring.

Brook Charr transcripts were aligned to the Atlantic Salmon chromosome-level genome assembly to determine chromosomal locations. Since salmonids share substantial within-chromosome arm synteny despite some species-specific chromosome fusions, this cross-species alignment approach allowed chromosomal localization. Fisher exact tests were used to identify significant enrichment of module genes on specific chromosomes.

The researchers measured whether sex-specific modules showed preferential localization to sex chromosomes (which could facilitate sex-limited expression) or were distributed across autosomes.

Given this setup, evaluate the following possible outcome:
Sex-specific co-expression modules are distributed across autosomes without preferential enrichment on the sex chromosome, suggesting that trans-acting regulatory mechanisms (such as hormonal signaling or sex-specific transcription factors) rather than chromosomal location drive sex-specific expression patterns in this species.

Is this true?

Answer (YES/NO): YES